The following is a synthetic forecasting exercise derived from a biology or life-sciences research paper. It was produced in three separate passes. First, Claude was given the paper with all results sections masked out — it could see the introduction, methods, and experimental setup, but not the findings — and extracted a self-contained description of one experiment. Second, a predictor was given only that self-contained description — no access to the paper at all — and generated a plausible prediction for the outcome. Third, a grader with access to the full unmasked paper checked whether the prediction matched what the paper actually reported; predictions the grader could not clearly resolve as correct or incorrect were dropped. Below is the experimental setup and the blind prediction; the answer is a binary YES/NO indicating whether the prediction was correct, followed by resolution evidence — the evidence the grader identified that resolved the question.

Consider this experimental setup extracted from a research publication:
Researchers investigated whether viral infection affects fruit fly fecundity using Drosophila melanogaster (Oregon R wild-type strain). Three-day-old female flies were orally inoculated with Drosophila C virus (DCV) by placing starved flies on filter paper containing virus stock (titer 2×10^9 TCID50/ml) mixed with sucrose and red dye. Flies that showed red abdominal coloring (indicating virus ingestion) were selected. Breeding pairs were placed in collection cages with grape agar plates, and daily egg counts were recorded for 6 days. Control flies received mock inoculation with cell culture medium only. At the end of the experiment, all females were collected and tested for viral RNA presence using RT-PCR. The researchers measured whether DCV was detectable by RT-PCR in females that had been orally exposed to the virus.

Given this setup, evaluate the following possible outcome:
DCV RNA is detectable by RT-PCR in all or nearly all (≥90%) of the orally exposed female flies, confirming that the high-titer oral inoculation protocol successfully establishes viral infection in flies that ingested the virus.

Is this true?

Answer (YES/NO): NO